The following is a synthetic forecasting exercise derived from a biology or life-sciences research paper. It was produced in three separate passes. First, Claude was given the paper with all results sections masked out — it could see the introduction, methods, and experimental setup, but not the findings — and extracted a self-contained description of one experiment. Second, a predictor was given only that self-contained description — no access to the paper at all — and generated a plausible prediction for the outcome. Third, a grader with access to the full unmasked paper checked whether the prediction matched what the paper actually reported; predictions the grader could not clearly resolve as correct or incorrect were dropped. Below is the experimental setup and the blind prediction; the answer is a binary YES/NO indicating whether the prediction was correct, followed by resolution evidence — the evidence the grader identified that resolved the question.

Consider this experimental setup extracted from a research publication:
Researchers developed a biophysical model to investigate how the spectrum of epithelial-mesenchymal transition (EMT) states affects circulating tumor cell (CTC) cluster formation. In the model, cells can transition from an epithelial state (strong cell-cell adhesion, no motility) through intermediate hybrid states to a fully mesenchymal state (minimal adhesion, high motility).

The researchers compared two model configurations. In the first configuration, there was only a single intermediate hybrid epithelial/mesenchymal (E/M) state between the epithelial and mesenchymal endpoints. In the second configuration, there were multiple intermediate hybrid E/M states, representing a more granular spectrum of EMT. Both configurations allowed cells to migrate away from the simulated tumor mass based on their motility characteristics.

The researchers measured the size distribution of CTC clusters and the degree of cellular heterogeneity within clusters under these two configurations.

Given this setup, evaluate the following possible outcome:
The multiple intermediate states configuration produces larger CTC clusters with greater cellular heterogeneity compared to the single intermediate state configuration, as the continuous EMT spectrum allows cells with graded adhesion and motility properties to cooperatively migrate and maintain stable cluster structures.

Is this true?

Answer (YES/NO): YES